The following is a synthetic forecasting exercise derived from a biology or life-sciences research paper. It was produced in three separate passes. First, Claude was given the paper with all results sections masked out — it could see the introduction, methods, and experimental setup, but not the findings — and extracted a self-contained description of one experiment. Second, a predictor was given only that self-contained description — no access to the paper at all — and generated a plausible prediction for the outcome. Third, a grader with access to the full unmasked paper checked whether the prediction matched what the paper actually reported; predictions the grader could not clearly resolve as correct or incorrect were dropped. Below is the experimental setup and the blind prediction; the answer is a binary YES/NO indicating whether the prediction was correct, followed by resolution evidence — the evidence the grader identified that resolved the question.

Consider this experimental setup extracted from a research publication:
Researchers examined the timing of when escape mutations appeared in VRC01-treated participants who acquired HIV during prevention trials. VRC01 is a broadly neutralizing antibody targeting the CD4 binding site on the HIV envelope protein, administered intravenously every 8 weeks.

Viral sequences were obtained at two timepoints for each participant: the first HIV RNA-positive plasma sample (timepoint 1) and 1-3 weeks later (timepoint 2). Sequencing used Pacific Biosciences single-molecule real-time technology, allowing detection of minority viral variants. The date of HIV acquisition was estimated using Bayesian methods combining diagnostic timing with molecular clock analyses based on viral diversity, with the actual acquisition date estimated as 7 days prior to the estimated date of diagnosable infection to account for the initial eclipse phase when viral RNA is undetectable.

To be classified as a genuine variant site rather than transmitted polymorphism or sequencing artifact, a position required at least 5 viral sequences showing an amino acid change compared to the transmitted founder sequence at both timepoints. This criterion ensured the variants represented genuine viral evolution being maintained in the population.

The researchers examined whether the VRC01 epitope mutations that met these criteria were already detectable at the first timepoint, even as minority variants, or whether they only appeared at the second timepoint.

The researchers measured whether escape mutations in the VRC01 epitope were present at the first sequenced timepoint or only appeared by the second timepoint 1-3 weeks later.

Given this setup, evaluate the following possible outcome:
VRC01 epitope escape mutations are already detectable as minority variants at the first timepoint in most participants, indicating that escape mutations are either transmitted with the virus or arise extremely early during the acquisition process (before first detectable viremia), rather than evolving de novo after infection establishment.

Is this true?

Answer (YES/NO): NO